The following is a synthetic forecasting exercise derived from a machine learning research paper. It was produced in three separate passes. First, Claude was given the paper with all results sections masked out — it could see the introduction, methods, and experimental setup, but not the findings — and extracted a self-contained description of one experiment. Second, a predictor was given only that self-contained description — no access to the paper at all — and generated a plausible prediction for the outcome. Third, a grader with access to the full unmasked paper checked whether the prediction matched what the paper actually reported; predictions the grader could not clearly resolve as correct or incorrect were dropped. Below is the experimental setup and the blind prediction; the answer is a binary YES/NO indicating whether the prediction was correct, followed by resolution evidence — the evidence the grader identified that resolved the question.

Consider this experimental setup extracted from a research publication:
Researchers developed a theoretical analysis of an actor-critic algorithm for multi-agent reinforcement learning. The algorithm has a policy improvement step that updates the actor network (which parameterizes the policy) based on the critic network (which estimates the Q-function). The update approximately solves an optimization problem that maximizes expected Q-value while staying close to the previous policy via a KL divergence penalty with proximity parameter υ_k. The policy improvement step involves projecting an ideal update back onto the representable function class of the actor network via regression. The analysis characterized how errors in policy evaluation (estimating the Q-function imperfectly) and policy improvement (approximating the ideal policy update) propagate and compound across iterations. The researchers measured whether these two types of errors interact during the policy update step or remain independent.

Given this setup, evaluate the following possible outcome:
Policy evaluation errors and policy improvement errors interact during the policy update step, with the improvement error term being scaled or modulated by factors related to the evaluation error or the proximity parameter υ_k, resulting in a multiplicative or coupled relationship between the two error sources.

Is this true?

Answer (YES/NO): NO